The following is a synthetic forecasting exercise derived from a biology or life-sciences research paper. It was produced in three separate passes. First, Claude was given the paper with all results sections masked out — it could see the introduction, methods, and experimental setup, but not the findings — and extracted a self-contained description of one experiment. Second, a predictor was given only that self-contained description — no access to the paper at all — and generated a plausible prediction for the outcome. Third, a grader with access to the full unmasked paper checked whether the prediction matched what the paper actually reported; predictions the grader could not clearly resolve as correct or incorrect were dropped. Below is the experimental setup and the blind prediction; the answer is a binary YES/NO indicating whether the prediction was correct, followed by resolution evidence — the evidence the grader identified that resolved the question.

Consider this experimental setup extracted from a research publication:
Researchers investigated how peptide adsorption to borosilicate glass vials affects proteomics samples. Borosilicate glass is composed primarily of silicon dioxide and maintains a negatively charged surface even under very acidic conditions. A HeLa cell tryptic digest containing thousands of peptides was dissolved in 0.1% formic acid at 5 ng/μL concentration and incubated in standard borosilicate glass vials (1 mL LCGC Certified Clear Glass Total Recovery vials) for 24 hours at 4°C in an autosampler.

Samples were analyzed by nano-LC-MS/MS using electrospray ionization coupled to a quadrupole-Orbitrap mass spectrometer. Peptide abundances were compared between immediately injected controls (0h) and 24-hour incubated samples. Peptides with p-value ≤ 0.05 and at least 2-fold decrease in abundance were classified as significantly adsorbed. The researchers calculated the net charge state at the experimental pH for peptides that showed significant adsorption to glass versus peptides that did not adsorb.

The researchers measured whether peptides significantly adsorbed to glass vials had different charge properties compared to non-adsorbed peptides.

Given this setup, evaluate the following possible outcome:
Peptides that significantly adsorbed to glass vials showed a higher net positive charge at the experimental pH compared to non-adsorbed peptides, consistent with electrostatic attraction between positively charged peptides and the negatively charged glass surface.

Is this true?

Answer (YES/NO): YES